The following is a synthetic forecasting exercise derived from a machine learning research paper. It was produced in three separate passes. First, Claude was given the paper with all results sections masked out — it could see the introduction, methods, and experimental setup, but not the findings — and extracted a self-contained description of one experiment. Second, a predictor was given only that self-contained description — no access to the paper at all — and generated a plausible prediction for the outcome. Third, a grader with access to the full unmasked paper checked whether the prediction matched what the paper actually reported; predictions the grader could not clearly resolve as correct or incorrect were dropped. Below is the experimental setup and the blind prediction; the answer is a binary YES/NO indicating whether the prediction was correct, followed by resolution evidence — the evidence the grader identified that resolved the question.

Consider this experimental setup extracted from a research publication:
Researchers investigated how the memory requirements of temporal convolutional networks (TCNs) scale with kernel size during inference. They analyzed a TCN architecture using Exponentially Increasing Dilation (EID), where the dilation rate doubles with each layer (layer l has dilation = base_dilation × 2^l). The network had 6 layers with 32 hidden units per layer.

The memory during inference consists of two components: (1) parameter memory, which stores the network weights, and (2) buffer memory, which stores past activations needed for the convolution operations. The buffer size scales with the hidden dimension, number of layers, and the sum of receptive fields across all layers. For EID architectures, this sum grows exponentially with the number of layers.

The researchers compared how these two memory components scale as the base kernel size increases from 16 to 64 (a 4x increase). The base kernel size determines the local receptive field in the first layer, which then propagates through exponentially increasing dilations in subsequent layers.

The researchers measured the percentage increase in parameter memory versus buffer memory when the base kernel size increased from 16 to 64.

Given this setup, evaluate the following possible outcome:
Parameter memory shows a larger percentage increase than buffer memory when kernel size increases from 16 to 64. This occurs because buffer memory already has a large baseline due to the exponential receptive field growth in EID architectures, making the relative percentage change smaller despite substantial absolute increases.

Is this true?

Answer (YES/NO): NO